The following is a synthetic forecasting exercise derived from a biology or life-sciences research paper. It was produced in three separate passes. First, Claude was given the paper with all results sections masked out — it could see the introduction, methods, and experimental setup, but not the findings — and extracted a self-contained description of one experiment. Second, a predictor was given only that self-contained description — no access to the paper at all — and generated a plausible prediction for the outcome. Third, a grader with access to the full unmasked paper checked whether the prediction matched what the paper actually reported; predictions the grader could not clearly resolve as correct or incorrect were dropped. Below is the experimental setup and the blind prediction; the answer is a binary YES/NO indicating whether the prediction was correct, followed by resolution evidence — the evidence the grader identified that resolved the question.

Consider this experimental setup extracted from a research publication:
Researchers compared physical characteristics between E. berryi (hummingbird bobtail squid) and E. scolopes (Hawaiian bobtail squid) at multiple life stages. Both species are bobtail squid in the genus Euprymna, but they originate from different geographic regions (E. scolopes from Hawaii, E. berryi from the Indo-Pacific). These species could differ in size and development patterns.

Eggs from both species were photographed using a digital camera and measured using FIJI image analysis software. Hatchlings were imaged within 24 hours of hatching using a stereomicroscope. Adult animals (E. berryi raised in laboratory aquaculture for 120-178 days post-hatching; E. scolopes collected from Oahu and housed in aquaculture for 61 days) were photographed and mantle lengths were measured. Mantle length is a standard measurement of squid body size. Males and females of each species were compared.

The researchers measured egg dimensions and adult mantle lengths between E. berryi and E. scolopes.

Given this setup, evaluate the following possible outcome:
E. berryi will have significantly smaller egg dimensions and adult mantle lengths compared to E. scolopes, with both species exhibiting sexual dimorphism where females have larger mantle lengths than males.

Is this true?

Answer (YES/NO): NO